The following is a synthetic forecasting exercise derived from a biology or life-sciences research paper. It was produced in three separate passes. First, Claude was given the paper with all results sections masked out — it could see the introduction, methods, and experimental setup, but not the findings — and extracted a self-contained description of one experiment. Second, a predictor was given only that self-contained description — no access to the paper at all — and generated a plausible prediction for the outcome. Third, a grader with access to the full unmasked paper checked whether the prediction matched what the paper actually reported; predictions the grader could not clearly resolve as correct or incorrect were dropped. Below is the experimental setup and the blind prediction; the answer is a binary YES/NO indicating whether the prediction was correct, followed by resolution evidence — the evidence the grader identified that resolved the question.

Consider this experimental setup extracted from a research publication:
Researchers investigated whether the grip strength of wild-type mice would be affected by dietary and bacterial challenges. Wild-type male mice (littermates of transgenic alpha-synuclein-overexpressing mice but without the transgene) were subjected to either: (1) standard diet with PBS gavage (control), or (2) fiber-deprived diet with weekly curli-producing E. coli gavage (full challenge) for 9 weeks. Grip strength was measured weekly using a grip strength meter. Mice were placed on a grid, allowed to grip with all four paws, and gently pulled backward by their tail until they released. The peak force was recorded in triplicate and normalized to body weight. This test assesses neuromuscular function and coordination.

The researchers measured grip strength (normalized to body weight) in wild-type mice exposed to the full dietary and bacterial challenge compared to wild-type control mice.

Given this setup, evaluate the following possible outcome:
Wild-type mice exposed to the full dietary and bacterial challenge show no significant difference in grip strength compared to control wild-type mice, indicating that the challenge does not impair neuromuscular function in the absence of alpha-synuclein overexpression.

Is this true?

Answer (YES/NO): YES